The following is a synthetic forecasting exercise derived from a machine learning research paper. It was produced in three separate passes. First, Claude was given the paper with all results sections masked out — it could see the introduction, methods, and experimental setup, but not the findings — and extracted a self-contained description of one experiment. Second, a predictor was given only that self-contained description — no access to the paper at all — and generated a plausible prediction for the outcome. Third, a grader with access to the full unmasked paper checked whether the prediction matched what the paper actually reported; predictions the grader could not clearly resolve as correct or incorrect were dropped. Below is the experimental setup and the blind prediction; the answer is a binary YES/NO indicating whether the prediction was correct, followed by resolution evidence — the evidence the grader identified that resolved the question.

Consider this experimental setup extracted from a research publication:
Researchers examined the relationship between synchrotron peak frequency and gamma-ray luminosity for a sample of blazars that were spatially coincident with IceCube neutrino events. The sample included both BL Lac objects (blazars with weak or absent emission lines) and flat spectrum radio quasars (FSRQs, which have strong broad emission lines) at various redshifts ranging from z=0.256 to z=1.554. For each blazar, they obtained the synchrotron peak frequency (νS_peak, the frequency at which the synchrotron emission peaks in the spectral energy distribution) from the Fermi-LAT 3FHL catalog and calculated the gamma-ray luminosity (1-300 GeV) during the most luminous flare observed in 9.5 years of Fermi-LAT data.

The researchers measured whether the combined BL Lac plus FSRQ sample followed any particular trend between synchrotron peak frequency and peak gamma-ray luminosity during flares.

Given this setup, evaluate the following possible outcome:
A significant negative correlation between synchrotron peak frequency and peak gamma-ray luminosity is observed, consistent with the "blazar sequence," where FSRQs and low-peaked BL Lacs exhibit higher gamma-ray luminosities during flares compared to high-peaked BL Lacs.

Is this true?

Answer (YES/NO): YES